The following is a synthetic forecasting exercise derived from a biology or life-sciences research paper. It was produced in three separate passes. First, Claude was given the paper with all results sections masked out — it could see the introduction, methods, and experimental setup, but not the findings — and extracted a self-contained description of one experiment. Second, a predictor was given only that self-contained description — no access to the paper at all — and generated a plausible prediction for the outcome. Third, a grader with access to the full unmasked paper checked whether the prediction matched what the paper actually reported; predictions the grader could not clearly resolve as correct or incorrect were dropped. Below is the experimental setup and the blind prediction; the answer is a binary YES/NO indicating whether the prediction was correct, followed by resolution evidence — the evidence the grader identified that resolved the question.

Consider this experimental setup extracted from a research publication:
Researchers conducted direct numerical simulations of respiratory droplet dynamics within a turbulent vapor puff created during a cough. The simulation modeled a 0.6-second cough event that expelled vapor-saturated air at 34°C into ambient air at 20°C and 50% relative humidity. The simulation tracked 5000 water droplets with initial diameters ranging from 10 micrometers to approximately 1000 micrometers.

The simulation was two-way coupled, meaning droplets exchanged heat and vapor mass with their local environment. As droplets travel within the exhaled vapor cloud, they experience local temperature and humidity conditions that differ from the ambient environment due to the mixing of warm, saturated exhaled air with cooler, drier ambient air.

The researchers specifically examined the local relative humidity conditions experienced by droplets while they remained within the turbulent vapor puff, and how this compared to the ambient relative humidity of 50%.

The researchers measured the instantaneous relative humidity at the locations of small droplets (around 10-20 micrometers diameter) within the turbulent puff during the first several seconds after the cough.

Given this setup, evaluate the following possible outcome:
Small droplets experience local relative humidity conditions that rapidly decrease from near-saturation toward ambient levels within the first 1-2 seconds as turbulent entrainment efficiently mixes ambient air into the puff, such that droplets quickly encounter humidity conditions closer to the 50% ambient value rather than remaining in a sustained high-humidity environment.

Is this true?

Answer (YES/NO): NO